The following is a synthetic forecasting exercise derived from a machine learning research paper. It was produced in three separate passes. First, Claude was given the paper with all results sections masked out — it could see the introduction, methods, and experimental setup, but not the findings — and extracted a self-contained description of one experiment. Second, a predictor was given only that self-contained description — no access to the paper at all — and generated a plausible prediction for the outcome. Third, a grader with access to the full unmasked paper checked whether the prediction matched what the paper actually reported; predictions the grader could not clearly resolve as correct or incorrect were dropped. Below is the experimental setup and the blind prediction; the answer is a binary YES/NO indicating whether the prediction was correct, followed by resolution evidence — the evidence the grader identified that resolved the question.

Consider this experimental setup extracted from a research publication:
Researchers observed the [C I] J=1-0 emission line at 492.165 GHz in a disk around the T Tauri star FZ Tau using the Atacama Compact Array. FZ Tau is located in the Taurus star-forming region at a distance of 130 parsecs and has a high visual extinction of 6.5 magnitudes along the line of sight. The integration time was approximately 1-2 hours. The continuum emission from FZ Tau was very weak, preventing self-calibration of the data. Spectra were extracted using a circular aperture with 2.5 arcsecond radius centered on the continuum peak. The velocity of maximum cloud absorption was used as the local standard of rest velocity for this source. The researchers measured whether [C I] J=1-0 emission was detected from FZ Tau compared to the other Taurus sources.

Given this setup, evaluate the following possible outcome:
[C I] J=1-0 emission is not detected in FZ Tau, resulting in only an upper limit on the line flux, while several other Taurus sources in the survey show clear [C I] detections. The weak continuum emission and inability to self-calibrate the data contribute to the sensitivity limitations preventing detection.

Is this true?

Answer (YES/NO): NO